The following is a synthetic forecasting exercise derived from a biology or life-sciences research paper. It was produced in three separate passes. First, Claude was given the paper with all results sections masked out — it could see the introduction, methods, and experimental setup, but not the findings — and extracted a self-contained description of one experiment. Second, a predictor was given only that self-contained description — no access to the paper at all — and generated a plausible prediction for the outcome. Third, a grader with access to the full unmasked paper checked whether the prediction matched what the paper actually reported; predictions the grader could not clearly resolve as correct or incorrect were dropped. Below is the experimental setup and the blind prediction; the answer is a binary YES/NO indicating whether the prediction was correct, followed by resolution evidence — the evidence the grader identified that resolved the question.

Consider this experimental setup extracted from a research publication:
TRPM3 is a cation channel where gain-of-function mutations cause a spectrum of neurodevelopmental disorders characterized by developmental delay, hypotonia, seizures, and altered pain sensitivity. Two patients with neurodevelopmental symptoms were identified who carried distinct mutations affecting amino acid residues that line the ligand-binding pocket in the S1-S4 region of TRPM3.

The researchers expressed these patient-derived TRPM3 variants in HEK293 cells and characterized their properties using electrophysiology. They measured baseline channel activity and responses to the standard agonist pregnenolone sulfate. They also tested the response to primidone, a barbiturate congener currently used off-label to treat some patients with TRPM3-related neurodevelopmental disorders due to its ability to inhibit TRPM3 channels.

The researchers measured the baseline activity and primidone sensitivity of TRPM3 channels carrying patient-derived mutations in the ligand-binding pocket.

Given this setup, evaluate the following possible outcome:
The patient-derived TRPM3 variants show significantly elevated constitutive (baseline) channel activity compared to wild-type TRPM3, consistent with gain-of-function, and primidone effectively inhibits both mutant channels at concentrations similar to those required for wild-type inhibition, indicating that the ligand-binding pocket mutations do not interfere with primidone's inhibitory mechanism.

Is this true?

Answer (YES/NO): NO